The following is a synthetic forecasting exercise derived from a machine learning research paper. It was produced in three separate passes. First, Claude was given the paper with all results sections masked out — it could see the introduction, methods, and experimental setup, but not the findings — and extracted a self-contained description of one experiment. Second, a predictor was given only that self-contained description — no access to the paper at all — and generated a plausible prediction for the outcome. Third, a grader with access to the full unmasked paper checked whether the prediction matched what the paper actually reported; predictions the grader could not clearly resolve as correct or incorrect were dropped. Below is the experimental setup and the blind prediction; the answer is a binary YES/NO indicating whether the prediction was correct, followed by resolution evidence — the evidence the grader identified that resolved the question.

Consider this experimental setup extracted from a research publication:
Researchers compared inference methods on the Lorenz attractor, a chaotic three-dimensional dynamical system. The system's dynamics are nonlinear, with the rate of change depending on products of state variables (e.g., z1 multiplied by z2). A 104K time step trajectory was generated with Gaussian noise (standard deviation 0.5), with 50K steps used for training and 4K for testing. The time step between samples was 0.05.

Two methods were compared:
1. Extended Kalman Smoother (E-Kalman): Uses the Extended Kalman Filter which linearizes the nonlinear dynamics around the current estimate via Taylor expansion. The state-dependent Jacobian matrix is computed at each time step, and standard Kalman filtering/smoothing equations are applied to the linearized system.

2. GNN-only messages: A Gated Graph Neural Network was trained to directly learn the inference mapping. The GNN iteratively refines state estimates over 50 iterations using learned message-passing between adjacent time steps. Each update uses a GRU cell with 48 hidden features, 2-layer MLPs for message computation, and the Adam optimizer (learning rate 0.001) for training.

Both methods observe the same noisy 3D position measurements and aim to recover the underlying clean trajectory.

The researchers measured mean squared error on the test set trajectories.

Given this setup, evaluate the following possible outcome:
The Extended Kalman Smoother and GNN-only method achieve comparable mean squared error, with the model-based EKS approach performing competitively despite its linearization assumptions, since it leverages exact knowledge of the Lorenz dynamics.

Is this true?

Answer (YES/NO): NO